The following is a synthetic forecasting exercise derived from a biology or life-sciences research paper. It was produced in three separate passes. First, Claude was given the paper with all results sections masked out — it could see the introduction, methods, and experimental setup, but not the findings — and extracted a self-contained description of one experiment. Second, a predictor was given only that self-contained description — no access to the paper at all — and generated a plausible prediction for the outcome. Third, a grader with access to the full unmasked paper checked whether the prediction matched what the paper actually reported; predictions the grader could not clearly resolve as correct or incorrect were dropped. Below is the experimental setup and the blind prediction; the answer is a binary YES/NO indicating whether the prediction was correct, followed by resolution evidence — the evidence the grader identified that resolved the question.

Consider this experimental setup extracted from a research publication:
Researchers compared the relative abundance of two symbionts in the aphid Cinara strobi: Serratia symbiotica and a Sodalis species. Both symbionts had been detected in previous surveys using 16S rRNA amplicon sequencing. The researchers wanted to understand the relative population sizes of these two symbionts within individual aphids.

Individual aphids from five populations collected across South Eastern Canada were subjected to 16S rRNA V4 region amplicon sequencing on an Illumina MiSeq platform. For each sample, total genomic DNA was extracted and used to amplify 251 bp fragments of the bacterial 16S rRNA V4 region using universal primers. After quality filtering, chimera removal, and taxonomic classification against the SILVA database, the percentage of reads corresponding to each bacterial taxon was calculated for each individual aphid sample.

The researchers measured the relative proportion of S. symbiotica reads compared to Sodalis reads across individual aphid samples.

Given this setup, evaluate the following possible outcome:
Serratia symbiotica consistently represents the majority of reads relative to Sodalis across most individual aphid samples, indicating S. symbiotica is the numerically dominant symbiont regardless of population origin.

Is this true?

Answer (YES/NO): NO